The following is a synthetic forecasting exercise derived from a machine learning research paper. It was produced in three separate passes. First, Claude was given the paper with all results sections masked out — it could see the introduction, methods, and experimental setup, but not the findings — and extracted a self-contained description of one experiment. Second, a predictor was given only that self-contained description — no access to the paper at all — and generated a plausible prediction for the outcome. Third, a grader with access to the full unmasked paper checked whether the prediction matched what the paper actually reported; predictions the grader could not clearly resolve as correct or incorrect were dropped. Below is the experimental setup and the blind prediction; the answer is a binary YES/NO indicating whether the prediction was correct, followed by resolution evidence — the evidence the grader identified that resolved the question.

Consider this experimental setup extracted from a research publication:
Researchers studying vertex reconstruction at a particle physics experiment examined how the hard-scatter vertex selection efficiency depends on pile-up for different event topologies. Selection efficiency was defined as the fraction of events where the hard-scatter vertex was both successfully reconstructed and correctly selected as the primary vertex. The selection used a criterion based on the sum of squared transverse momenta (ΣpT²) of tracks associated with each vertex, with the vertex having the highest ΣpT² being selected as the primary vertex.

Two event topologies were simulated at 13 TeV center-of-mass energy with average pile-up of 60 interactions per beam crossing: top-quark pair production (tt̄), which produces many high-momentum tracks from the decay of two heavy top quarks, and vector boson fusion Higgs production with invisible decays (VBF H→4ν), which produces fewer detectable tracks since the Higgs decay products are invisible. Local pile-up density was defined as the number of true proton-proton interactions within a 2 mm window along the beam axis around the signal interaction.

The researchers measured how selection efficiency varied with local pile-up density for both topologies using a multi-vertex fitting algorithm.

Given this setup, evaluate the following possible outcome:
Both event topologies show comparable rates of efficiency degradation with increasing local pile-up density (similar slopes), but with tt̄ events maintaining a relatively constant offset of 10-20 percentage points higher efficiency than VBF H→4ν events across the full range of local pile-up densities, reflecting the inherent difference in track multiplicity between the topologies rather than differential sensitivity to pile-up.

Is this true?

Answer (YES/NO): NO